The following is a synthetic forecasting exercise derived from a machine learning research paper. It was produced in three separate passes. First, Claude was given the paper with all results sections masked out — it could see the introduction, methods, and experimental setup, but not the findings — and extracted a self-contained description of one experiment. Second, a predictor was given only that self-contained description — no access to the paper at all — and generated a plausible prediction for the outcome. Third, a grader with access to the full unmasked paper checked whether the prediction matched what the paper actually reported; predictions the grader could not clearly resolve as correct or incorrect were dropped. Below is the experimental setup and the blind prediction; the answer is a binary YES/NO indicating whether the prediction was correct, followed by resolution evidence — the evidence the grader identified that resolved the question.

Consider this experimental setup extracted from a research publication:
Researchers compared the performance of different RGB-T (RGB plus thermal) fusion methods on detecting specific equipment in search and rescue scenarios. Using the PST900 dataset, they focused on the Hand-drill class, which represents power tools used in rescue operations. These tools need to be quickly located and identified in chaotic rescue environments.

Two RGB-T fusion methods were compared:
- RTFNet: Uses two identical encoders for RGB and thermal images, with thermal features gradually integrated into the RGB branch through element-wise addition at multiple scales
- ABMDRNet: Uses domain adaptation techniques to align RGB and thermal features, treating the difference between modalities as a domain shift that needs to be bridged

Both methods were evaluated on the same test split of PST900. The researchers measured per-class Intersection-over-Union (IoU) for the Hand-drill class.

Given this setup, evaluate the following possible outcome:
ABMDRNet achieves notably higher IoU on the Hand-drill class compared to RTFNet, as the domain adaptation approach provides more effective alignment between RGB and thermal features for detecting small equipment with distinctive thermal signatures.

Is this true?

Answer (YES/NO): YES